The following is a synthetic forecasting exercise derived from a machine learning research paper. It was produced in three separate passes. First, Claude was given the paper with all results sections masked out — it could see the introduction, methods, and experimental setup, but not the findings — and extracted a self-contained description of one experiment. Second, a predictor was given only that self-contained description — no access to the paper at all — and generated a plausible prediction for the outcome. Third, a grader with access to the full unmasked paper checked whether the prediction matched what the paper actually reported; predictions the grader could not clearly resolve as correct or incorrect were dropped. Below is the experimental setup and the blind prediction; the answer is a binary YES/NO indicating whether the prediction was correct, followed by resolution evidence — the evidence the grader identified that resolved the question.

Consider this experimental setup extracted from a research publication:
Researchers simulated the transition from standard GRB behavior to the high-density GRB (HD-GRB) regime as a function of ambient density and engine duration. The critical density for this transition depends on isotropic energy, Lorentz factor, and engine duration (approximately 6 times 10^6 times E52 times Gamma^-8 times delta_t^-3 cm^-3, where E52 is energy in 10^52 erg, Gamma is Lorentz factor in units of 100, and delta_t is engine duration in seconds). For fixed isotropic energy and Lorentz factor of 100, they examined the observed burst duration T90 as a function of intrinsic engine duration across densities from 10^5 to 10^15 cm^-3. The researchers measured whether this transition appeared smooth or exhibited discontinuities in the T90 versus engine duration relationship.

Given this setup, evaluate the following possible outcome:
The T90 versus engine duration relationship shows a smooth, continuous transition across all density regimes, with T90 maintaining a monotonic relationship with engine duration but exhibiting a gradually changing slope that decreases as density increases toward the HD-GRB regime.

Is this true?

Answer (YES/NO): NO